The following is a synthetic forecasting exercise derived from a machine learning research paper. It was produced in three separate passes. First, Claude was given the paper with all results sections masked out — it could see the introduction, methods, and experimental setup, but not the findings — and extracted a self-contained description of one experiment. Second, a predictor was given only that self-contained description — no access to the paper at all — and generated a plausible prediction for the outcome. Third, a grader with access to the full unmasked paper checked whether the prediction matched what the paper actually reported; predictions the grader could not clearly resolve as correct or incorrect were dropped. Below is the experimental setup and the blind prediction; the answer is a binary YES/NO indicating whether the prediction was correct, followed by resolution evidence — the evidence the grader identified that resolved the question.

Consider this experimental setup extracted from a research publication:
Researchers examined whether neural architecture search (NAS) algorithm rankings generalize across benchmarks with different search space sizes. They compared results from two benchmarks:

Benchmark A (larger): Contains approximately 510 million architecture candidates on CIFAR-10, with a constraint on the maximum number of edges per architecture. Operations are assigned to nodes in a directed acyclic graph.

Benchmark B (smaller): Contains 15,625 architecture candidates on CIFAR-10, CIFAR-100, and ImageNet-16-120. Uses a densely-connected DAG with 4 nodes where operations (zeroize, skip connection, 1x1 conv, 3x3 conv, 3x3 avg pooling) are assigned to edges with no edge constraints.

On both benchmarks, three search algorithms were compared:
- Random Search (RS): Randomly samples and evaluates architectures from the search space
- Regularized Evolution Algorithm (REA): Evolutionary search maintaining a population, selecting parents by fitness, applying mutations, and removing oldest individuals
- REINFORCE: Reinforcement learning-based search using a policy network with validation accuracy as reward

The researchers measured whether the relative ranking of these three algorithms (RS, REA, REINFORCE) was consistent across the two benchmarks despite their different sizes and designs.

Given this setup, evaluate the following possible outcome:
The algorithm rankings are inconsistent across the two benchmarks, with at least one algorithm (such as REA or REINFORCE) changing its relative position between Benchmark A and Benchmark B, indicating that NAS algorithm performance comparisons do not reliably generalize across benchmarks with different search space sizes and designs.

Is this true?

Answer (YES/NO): NO